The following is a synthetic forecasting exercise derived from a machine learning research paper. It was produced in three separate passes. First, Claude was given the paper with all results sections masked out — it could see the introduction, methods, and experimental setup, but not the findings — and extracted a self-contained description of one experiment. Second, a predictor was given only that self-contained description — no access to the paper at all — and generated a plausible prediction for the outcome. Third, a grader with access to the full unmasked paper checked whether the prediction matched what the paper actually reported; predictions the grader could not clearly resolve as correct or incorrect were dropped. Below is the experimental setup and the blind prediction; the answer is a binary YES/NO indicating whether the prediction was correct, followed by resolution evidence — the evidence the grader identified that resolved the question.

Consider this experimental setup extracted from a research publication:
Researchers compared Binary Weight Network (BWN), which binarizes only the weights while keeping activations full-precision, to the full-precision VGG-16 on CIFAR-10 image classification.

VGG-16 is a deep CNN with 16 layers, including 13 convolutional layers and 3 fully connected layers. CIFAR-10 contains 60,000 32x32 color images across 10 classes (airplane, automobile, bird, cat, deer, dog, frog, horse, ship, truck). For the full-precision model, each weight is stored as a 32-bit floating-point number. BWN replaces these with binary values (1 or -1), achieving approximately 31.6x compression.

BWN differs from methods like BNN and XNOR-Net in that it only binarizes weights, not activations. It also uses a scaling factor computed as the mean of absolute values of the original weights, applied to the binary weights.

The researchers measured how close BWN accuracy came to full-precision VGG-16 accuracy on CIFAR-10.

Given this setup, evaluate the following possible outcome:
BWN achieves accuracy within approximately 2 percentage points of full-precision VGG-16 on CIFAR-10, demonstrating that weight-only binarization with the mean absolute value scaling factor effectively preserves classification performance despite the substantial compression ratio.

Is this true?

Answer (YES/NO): YES